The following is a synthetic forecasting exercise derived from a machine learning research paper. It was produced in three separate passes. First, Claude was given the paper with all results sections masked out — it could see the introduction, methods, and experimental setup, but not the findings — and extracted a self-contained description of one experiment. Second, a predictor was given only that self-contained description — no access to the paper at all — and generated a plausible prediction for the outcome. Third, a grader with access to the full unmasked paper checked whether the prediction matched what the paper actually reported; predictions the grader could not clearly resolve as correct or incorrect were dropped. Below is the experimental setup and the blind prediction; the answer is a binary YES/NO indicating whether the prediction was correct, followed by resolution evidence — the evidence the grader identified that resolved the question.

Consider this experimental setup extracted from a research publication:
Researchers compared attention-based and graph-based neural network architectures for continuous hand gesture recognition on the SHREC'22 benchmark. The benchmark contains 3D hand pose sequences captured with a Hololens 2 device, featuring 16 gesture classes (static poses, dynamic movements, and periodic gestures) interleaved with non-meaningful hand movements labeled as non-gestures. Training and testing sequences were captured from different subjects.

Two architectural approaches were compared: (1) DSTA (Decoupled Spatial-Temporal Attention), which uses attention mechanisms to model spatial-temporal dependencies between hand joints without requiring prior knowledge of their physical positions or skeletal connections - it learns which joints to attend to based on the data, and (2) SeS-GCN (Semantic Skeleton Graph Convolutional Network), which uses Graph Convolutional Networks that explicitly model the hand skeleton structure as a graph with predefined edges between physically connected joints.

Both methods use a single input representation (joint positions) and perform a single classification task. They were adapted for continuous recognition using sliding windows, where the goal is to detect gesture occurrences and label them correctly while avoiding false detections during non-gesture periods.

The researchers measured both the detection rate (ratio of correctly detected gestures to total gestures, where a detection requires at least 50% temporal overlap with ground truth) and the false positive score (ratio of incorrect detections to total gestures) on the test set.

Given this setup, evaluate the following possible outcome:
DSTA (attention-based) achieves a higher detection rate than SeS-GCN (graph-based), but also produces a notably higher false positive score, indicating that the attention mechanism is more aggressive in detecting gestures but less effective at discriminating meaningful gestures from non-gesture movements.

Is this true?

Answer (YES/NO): YES